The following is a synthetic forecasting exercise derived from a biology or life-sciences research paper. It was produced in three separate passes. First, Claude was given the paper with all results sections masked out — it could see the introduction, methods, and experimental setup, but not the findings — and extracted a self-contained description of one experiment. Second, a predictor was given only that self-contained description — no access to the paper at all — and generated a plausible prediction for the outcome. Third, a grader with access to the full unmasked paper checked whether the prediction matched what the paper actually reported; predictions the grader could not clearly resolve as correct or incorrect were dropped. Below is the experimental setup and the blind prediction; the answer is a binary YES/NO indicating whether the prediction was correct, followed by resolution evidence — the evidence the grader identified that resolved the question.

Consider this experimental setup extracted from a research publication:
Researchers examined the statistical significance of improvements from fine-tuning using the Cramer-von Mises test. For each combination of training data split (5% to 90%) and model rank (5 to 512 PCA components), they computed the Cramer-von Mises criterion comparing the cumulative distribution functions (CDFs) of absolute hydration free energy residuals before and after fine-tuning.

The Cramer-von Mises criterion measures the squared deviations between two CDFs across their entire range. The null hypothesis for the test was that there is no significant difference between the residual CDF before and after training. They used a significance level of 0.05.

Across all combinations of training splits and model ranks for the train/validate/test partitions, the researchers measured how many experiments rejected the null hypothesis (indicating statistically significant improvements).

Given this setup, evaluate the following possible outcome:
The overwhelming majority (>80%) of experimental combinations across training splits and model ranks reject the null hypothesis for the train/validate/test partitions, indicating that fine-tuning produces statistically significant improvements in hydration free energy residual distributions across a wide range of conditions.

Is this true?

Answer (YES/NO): YES